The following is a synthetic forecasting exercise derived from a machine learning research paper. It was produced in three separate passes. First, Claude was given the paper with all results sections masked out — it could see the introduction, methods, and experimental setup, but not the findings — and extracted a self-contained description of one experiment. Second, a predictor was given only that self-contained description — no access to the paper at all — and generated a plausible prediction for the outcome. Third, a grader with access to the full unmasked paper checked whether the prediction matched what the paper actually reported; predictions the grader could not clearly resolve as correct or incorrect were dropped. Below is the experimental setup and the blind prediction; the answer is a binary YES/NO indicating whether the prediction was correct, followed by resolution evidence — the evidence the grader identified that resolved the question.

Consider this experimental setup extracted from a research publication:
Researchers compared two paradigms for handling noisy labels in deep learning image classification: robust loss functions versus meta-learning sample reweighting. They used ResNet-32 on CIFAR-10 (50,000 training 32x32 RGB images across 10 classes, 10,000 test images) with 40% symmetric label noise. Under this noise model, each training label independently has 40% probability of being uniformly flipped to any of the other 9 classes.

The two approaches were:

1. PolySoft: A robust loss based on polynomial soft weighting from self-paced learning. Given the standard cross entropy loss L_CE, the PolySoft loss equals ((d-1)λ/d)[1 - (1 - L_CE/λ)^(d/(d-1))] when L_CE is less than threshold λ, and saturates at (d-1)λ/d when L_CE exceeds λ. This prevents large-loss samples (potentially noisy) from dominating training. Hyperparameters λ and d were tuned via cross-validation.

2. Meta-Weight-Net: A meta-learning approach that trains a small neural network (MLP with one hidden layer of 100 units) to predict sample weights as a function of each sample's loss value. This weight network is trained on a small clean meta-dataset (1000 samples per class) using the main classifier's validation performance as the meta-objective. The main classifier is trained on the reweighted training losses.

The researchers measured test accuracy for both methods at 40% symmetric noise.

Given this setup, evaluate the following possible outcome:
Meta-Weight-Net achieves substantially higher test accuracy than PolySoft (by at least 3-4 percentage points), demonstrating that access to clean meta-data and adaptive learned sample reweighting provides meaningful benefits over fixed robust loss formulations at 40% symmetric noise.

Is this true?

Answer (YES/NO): YES